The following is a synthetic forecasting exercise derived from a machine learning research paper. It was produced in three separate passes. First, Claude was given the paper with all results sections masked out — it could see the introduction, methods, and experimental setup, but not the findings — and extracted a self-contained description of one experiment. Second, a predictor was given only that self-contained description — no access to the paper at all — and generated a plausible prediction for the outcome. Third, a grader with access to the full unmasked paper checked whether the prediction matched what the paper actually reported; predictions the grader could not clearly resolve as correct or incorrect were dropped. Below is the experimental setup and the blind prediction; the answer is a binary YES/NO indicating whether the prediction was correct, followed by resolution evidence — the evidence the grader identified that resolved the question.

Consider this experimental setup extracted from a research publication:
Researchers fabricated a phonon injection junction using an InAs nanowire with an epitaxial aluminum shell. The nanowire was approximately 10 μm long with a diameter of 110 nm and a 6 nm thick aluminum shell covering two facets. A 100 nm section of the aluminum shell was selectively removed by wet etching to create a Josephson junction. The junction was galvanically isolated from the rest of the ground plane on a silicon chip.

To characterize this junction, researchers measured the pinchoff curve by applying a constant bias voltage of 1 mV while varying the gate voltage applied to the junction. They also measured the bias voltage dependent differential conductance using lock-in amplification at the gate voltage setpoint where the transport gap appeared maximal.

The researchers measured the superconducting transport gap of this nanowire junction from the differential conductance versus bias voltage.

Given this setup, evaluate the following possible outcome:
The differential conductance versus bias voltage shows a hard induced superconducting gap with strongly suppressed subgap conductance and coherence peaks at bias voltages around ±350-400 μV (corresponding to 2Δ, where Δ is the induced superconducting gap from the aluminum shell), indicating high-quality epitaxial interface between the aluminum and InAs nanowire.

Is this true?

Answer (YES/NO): NO